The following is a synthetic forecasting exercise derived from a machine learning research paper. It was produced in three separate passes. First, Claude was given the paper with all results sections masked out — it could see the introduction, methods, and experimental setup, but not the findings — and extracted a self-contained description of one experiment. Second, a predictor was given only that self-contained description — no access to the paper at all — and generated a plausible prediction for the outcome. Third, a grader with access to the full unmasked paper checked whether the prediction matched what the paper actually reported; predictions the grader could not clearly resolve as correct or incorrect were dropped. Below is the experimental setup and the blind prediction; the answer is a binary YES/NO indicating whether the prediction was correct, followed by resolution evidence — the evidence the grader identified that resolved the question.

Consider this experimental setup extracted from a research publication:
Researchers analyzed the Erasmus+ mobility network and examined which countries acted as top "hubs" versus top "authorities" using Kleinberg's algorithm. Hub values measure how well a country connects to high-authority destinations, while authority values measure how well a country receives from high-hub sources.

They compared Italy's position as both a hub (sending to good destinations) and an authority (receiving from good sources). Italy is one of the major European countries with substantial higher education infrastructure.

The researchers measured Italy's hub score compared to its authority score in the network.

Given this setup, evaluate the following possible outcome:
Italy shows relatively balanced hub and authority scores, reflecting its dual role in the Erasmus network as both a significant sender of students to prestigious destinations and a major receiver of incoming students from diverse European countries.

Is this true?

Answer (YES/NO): NO